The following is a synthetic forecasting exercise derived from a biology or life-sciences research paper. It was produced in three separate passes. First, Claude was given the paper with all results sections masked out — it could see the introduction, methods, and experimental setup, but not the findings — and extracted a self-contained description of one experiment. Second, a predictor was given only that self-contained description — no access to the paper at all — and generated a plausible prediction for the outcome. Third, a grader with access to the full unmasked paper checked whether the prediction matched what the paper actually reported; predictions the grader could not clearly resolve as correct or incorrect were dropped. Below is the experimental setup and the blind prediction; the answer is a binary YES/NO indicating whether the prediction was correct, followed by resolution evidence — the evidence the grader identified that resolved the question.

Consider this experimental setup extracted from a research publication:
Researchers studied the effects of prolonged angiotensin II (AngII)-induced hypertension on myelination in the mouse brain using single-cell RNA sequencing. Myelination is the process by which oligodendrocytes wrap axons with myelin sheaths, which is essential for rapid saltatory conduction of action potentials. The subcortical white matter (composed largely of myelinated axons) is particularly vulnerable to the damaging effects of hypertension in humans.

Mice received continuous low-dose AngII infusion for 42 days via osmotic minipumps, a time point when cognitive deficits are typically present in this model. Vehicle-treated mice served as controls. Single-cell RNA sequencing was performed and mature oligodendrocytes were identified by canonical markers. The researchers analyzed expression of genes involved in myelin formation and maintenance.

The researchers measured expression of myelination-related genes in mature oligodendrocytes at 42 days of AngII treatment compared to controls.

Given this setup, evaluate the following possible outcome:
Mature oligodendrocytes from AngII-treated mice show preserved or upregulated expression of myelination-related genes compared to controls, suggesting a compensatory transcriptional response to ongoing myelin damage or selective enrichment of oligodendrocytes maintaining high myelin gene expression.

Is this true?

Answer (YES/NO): NO